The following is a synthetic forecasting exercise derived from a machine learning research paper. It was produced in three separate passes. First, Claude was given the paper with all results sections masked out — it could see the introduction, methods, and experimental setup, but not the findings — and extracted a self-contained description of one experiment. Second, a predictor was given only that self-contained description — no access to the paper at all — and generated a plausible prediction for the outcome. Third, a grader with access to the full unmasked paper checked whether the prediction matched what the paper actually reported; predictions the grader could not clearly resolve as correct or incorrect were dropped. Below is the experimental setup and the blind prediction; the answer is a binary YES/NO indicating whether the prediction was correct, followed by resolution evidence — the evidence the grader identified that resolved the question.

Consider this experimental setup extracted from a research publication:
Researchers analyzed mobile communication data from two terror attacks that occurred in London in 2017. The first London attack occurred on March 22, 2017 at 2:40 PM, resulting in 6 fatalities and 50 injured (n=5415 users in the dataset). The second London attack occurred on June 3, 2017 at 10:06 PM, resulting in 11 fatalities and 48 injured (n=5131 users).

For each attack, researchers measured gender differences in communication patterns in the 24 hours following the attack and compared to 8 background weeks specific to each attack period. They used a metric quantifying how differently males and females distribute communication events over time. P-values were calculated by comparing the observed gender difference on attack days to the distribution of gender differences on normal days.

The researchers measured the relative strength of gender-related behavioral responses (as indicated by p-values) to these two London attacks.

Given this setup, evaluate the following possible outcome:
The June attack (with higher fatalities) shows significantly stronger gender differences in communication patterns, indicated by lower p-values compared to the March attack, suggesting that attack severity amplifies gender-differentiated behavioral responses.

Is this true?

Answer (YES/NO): NO